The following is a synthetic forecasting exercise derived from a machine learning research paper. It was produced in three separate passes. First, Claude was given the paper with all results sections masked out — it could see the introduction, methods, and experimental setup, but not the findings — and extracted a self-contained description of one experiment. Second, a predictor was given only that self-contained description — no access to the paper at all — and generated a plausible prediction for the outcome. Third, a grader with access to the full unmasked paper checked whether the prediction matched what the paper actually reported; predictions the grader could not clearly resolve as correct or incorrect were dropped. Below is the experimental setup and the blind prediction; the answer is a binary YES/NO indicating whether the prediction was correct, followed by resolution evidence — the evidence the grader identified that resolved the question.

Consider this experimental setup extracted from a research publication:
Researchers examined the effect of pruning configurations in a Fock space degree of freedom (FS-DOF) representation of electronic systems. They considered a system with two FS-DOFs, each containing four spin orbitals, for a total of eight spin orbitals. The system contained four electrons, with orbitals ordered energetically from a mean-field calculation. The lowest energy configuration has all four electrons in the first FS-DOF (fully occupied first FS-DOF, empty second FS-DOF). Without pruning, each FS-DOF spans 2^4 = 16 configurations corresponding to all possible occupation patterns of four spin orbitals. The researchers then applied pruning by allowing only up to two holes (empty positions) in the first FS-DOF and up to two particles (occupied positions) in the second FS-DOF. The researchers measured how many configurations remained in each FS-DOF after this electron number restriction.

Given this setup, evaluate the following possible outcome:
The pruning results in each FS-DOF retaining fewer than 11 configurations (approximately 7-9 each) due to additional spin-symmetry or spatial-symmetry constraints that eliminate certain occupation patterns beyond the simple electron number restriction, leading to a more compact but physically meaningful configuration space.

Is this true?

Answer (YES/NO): NO